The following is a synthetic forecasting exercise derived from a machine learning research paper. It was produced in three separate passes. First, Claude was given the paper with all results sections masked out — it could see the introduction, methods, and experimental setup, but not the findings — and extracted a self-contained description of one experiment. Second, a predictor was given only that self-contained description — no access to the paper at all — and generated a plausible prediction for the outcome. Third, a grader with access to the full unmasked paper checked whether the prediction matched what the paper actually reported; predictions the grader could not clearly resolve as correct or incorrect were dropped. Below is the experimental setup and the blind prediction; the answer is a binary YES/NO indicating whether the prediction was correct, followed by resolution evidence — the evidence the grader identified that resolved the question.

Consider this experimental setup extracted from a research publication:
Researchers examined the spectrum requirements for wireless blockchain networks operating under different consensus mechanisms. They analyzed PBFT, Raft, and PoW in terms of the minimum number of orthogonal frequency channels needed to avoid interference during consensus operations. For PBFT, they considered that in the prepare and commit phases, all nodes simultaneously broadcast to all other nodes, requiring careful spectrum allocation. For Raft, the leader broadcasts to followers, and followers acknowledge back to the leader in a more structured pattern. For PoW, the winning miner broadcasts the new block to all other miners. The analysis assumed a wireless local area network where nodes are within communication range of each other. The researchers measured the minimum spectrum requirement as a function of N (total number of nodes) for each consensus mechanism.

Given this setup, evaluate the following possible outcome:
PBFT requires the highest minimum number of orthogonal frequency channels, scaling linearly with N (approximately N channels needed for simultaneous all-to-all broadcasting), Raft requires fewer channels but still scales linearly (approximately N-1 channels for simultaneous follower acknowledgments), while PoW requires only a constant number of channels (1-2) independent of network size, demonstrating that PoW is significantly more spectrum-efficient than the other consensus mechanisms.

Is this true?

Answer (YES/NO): NO